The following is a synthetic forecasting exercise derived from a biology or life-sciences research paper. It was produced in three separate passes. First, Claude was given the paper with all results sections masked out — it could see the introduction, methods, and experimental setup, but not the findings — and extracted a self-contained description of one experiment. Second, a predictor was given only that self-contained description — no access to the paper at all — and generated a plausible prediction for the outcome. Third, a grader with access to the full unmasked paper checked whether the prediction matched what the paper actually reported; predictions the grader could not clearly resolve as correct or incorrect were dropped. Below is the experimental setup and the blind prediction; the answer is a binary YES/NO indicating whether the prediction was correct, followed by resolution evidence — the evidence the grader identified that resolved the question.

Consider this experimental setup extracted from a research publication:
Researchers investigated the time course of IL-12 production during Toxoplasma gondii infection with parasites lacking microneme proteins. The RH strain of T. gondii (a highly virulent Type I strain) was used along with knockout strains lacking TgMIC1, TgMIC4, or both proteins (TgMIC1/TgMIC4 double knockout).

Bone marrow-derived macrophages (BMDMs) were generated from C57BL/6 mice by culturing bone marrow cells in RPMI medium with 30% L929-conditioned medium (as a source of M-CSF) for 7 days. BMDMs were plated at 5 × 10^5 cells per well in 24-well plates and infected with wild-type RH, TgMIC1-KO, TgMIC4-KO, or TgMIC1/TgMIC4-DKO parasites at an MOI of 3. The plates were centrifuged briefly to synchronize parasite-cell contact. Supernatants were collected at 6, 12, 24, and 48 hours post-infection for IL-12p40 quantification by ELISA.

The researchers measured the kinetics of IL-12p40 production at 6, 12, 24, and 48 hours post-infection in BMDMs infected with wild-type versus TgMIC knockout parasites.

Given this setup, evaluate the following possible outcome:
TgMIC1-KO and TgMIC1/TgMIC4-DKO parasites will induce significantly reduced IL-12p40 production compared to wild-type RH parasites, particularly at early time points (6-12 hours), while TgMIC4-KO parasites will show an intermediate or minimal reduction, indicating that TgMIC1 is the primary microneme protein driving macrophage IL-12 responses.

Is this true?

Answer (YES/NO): NO